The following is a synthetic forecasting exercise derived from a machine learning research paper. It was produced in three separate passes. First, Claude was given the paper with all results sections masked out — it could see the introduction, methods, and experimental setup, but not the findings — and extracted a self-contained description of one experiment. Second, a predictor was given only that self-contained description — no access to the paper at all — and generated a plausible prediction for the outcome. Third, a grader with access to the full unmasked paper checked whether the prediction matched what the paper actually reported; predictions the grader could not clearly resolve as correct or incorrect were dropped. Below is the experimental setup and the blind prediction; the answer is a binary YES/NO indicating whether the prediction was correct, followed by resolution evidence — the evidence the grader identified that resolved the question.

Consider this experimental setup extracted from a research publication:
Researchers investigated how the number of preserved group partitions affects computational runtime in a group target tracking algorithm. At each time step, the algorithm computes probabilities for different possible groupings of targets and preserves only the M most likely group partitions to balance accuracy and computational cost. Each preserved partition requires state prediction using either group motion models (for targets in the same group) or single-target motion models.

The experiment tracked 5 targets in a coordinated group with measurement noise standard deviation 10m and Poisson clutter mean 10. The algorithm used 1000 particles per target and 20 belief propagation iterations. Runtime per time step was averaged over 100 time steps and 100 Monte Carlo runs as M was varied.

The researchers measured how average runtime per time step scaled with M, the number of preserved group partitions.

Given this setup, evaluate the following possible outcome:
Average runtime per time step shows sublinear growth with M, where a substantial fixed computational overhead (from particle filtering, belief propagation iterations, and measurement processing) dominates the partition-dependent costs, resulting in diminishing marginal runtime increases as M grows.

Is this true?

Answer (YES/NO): NO